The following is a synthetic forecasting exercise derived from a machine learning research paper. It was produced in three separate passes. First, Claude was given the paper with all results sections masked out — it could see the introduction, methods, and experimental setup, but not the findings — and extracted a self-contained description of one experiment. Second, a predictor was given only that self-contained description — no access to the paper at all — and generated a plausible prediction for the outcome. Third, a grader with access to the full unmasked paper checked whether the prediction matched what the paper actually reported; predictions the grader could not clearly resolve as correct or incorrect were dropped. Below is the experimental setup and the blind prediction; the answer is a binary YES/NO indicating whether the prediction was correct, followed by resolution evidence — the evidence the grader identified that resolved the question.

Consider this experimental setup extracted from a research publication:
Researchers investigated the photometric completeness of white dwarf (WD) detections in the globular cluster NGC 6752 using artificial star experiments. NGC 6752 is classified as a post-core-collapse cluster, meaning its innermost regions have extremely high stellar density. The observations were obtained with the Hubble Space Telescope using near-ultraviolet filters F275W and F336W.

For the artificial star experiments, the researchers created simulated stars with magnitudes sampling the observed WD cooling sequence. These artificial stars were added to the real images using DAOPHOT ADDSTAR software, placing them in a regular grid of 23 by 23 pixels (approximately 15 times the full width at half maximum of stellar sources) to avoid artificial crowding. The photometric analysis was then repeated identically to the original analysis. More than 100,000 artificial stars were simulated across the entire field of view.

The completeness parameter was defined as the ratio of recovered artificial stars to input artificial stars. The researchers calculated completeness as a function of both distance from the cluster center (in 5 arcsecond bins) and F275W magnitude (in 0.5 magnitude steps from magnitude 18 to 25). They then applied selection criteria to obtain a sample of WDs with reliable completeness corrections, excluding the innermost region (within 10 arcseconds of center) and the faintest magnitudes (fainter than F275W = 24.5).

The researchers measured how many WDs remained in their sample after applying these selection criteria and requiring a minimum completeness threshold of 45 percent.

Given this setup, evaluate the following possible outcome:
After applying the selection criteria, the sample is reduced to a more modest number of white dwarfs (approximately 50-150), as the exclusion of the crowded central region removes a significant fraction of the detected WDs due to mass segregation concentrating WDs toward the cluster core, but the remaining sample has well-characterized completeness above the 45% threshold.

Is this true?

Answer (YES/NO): NO